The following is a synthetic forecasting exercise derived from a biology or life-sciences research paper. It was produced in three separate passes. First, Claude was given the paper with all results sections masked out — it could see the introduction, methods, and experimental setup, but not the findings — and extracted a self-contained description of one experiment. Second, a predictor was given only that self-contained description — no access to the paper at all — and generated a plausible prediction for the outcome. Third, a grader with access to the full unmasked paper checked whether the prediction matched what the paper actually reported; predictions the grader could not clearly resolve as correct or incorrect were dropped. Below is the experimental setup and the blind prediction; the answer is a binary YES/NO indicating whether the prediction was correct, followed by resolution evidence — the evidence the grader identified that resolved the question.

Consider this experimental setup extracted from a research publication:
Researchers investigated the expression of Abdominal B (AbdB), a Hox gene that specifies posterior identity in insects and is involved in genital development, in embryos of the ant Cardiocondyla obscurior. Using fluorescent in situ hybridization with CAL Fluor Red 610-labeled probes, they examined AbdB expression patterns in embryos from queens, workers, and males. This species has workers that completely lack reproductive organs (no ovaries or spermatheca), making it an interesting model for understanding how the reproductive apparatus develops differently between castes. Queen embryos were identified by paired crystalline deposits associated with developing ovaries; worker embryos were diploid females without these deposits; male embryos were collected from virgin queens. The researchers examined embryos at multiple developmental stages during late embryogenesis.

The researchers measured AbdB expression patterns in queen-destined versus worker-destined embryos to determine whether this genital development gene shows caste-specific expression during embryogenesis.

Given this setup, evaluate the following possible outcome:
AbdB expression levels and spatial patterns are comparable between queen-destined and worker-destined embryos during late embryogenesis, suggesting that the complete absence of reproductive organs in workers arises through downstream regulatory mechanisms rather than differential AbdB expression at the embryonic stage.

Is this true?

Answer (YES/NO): NO